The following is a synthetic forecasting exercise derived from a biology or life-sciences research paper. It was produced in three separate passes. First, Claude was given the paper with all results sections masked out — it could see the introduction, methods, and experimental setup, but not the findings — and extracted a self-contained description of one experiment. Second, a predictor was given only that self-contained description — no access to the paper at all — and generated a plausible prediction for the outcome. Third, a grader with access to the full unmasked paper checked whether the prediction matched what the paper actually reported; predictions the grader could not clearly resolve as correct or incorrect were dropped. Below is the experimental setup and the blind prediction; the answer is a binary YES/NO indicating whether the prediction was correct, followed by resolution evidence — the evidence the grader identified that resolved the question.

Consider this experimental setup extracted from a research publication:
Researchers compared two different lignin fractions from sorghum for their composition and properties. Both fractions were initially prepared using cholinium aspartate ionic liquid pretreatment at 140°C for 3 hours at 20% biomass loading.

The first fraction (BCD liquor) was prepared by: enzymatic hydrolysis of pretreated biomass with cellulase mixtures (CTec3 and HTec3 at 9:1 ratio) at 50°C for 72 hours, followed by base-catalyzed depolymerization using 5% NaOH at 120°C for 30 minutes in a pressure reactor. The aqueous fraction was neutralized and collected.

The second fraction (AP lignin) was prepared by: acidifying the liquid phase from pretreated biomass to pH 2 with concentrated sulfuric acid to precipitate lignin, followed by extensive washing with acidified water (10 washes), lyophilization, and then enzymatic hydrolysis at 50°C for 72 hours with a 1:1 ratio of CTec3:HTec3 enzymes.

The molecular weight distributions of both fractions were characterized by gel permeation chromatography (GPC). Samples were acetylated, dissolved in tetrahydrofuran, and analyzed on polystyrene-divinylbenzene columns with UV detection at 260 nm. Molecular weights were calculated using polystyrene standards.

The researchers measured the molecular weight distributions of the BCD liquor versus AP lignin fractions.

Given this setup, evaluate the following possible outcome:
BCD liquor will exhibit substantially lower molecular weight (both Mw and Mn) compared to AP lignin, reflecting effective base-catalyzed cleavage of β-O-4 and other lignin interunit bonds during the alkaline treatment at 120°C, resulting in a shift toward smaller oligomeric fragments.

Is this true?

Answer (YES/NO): YES